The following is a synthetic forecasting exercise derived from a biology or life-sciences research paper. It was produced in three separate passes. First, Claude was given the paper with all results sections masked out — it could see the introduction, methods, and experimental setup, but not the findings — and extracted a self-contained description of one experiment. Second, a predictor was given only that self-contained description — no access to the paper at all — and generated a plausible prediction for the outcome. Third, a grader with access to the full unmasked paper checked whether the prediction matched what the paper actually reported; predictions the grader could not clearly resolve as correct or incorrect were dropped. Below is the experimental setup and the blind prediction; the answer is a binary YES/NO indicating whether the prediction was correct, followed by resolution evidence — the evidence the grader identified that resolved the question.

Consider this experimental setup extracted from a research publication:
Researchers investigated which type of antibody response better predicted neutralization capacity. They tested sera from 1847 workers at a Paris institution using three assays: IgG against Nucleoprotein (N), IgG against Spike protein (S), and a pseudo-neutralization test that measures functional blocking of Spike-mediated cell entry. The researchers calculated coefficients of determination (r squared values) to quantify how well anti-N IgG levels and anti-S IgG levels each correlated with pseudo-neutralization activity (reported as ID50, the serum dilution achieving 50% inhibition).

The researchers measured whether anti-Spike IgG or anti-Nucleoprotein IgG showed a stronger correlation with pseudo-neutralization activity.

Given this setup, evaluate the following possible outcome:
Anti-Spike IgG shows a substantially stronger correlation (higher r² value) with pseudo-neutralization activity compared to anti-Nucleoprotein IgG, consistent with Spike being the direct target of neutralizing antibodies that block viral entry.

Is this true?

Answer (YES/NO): YES